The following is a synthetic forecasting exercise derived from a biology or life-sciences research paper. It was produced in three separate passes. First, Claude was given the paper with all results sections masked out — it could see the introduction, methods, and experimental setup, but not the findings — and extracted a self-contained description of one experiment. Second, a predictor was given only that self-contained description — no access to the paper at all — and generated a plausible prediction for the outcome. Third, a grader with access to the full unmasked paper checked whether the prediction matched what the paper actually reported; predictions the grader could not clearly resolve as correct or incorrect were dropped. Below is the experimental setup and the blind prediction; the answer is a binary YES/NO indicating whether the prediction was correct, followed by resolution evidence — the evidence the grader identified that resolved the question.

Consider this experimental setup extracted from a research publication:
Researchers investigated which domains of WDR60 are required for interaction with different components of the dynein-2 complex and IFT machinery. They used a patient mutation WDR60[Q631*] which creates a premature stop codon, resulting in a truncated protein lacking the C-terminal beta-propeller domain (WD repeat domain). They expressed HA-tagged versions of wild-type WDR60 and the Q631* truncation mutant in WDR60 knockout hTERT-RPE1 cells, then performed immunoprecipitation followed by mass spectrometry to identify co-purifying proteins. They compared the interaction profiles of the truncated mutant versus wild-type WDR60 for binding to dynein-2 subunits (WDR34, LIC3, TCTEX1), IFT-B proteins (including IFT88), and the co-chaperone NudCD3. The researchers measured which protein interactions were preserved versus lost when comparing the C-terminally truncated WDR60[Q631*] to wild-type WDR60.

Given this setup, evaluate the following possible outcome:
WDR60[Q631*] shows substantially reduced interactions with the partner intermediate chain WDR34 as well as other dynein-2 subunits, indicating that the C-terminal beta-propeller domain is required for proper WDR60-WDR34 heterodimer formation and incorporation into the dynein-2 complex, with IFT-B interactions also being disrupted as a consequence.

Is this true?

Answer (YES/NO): NO